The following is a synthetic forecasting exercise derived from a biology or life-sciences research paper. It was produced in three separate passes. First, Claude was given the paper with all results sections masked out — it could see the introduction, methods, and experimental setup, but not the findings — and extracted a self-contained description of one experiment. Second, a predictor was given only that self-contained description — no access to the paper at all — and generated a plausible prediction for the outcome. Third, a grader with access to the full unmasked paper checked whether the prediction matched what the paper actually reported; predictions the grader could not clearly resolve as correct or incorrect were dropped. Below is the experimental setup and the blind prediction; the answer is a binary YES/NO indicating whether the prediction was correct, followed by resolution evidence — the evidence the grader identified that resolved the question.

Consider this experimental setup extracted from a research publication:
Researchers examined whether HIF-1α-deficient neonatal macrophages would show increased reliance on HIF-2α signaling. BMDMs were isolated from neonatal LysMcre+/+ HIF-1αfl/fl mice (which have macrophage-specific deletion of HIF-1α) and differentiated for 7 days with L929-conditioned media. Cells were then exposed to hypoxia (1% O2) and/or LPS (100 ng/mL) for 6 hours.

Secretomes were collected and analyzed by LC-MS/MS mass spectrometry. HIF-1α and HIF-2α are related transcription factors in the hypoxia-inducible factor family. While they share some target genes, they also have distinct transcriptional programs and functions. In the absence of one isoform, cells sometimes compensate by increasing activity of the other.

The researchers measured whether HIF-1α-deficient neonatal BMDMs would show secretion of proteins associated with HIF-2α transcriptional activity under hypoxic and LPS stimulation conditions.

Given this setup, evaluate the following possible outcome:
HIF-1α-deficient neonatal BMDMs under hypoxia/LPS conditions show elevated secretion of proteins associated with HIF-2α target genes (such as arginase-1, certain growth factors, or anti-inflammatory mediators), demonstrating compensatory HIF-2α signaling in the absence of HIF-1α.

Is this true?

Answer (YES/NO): YES